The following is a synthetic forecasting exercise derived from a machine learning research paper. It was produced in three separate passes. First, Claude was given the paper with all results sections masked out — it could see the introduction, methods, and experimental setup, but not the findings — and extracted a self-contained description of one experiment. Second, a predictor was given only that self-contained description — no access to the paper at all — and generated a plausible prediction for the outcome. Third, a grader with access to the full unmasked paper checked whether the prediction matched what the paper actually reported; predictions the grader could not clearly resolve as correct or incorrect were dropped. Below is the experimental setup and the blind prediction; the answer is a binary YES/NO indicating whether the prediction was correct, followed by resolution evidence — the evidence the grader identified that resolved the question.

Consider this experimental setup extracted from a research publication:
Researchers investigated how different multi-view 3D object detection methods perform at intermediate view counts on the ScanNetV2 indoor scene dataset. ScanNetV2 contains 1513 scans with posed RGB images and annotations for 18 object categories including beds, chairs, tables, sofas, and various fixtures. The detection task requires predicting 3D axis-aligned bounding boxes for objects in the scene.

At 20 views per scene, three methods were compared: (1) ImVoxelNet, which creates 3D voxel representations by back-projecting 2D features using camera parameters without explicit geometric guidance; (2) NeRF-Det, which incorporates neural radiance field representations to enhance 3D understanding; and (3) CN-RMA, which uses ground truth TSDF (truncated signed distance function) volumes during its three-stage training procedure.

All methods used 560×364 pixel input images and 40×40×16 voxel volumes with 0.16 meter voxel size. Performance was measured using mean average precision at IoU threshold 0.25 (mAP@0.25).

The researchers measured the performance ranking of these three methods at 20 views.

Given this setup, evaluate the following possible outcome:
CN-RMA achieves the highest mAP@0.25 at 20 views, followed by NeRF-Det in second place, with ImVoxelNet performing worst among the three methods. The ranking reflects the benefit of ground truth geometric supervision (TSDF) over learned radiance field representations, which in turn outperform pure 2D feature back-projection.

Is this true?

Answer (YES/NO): YES